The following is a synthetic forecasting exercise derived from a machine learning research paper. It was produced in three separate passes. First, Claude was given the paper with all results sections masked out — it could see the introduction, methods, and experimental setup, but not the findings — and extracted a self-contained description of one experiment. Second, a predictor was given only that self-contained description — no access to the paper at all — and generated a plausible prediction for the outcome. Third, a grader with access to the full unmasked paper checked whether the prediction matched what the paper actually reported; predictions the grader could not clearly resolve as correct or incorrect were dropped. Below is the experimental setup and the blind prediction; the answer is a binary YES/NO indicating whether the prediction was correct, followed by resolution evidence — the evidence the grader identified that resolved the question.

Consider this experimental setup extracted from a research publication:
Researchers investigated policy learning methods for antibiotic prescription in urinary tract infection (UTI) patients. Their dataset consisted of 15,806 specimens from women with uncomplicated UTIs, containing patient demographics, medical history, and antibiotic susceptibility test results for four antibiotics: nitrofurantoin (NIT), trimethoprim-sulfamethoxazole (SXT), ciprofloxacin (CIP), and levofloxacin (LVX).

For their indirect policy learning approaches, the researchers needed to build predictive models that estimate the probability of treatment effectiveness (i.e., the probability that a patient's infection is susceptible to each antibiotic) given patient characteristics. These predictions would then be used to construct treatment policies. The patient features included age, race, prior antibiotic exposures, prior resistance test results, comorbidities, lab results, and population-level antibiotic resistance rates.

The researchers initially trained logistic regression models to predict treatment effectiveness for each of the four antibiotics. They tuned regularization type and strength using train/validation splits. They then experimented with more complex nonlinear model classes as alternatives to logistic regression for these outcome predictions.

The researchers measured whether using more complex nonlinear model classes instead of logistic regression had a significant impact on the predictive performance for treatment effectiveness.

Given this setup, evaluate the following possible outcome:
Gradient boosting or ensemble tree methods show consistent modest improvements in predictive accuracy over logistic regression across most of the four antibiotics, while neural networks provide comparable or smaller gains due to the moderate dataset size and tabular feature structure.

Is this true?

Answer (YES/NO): NO